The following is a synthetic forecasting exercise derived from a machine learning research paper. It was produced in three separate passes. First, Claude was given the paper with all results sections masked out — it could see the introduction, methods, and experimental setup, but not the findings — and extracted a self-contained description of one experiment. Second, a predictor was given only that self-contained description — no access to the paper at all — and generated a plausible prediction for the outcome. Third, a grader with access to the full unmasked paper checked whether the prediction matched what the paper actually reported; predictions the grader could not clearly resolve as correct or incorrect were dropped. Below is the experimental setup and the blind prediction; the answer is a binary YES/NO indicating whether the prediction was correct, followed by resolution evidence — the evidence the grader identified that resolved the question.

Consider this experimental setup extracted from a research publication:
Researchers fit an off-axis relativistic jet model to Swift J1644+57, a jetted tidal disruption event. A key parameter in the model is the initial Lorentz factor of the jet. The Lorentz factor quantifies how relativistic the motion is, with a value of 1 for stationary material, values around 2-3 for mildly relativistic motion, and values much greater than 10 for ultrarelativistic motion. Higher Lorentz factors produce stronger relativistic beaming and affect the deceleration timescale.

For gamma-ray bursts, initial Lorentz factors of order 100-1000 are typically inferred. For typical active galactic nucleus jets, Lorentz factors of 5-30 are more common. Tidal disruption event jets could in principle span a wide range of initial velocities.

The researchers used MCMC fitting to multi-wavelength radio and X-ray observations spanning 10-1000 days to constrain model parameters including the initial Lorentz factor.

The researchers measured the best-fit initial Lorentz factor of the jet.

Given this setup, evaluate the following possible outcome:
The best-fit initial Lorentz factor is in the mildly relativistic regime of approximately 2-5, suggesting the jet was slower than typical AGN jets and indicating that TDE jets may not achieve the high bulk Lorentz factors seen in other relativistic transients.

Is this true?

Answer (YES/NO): NO